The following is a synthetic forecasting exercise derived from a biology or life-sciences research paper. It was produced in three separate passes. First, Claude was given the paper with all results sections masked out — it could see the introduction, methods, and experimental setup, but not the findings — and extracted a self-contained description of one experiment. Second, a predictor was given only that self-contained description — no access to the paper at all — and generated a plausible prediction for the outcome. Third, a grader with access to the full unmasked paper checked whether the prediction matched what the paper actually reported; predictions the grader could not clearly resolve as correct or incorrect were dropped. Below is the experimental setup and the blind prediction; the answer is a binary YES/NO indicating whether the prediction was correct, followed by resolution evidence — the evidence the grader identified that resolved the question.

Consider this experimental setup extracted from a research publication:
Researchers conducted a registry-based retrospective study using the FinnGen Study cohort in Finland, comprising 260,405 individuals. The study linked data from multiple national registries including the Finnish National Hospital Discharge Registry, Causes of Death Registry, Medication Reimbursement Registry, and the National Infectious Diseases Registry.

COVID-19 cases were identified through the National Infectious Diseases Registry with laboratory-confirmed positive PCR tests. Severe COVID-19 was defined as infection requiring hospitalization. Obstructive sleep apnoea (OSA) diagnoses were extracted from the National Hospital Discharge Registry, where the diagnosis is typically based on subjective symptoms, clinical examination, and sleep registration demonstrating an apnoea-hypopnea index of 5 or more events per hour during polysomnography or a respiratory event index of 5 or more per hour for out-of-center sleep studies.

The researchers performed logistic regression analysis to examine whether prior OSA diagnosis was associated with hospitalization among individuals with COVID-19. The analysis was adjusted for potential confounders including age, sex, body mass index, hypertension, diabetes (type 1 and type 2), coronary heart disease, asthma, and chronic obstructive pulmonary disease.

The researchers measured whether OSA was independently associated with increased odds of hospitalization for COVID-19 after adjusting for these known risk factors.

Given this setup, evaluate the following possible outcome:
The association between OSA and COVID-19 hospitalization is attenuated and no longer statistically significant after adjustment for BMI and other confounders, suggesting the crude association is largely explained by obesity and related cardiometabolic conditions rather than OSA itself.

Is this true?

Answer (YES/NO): NO